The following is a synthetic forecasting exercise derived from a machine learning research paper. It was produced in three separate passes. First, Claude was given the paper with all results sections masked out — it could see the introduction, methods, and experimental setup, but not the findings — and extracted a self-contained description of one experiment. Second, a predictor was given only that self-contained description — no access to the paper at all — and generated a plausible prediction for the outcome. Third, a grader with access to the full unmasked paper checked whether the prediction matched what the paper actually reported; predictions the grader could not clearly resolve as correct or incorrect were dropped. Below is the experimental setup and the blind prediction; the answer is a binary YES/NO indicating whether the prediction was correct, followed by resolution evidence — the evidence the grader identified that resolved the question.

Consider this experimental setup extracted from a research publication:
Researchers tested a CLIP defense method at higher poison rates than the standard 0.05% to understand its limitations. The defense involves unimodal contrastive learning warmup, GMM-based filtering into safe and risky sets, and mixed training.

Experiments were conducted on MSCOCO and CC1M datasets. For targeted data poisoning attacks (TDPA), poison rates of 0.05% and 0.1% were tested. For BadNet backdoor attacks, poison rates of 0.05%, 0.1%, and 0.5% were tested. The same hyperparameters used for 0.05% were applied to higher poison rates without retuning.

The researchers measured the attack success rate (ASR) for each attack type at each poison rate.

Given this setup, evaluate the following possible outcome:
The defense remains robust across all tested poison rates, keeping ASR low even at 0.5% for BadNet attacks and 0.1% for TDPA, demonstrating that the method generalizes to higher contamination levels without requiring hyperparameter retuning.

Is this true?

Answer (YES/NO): NO